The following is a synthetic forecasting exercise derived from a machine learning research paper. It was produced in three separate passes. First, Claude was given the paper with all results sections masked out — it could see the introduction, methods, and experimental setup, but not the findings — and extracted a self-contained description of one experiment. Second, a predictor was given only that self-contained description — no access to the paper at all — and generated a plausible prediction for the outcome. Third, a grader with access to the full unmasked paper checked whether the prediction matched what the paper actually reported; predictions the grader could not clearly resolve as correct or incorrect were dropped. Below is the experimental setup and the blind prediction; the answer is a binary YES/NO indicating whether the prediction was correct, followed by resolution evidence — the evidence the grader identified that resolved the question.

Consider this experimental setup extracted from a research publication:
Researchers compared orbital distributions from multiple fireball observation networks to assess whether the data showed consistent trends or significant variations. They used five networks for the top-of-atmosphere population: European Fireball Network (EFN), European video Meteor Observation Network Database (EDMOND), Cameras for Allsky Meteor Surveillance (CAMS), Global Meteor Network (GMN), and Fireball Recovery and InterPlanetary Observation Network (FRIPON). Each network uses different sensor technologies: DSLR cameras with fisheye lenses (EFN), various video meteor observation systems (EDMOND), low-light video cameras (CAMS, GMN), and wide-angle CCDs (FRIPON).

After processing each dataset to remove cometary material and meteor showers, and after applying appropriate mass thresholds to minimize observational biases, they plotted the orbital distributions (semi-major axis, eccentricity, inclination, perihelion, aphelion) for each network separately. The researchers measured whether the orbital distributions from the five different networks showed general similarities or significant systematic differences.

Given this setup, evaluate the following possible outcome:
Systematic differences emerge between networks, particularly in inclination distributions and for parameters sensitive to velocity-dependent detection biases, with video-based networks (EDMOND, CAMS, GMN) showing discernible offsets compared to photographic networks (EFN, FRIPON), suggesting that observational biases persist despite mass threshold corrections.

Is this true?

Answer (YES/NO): NO